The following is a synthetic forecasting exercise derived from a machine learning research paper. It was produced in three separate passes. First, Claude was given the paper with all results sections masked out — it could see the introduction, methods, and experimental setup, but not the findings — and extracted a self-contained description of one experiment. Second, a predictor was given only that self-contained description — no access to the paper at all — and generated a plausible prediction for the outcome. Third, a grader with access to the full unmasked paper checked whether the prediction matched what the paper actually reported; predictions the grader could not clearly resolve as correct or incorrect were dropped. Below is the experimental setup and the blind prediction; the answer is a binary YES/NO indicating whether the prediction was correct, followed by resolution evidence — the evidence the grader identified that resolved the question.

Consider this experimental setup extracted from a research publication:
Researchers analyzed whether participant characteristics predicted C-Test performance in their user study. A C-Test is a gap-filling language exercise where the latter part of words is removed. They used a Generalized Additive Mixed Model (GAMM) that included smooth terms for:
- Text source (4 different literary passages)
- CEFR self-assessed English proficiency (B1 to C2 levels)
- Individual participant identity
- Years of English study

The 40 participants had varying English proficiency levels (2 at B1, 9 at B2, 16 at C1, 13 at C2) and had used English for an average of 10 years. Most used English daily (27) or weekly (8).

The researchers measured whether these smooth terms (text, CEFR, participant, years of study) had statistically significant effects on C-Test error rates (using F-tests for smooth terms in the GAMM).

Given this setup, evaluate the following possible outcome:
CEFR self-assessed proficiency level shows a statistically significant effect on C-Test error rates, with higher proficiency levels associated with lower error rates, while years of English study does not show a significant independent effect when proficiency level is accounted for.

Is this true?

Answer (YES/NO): NO